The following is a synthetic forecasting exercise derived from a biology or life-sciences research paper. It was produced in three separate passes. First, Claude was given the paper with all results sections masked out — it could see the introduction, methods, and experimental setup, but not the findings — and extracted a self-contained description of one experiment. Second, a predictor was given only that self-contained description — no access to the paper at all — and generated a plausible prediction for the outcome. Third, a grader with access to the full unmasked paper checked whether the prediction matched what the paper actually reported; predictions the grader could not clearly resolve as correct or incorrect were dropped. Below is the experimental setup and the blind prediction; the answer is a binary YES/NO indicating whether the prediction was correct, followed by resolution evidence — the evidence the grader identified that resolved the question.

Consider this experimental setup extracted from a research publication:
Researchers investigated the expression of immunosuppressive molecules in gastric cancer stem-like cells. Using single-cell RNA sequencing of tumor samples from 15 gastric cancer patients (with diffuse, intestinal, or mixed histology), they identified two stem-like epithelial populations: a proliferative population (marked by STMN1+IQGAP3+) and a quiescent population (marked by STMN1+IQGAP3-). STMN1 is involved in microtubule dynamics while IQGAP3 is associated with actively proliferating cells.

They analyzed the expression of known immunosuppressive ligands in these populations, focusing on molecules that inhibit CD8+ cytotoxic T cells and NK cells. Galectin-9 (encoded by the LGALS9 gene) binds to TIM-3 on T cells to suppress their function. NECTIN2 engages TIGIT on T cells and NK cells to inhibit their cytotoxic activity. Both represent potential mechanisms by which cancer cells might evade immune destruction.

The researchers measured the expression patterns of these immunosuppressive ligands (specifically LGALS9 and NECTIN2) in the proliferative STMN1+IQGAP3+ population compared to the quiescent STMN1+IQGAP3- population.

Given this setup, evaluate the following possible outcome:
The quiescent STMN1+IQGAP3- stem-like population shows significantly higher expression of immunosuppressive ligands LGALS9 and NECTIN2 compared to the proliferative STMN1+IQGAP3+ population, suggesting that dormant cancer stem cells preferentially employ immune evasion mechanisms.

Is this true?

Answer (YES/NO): NO